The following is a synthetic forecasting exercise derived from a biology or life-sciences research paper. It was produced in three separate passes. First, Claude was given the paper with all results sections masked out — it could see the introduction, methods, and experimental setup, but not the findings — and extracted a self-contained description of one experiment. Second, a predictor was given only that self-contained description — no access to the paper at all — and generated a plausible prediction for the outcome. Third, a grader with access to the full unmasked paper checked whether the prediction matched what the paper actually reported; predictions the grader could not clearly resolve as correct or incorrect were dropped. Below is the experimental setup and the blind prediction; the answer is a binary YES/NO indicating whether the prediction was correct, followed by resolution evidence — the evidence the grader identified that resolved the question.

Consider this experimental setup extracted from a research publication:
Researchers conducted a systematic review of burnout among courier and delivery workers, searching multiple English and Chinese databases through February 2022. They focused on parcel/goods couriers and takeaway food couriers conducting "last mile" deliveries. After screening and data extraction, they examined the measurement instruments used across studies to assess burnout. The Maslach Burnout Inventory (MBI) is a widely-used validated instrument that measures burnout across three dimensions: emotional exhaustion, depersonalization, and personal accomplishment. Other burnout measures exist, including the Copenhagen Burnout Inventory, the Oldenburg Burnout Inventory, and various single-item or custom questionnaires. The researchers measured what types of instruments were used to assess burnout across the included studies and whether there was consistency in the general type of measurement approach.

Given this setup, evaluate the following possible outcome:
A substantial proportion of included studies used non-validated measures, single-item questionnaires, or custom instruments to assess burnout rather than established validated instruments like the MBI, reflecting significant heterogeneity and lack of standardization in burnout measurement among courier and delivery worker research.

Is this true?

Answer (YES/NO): NO